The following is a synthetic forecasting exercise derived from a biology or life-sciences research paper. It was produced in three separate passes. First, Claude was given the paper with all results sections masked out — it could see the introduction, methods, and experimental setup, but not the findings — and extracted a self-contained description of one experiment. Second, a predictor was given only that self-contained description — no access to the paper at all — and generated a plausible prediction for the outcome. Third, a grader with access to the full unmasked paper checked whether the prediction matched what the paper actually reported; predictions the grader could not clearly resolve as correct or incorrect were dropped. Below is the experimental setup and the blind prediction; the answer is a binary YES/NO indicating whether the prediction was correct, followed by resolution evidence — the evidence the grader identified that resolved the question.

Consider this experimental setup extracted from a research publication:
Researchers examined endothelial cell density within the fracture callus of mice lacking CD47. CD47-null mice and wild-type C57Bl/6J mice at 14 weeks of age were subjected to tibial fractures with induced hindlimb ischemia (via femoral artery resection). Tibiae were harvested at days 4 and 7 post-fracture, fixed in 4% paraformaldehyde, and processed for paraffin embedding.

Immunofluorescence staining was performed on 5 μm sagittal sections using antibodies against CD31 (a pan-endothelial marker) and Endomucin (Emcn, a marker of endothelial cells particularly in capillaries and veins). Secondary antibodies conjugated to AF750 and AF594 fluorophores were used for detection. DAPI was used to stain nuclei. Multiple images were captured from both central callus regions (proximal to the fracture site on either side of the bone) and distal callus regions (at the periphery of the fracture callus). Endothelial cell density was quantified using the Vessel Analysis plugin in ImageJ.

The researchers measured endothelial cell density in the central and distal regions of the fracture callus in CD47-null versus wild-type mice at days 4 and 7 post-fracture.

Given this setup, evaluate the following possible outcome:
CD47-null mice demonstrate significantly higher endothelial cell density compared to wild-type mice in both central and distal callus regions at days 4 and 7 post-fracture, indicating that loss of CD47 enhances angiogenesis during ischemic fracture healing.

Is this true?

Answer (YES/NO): NO